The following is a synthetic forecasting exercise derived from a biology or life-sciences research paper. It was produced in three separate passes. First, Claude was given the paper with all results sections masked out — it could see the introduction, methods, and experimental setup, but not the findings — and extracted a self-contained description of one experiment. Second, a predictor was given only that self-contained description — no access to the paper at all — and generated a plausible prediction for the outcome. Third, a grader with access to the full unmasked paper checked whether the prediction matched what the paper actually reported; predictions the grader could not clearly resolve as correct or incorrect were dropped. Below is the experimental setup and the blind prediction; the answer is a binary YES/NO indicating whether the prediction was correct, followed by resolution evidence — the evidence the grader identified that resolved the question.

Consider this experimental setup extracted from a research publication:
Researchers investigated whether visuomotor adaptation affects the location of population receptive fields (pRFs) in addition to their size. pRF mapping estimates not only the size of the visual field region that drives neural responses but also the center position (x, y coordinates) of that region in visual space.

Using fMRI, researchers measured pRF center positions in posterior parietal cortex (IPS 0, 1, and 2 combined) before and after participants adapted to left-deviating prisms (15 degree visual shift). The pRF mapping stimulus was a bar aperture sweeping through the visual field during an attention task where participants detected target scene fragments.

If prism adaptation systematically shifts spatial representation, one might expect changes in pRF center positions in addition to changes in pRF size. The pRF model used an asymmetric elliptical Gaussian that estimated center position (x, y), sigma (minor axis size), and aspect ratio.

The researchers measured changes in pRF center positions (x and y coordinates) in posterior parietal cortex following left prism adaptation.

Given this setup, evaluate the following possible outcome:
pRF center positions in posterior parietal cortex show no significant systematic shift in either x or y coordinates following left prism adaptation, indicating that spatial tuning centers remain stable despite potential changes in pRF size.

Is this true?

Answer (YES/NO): YES